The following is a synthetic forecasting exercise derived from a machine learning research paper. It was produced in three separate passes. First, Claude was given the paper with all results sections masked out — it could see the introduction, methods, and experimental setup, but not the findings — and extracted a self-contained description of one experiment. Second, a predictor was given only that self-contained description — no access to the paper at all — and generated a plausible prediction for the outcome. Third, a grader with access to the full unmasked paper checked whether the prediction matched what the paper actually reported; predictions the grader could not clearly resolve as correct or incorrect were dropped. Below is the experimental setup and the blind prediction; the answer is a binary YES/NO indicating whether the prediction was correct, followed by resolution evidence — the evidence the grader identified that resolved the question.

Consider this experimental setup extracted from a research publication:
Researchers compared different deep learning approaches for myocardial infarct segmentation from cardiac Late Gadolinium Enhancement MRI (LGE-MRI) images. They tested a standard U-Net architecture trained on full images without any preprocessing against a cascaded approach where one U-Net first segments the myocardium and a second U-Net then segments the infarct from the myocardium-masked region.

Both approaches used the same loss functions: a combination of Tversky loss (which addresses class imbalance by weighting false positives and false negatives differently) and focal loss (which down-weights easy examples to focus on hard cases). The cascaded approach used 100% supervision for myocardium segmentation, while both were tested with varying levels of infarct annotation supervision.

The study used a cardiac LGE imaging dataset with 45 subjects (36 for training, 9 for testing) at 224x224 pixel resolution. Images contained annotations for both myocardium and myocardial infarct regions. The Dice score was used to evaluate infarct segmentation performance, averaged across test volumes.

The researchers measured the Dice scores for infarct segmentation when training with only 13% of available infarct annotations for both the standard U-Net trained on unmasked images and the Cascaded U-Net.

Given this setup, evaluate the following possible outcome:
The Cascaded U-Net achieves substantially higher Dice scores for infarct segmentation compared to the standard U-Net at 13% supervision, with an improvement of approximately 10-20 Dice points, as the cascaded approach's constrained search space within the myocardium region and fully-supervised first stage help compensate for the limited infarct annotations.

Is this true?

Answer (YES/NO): NO